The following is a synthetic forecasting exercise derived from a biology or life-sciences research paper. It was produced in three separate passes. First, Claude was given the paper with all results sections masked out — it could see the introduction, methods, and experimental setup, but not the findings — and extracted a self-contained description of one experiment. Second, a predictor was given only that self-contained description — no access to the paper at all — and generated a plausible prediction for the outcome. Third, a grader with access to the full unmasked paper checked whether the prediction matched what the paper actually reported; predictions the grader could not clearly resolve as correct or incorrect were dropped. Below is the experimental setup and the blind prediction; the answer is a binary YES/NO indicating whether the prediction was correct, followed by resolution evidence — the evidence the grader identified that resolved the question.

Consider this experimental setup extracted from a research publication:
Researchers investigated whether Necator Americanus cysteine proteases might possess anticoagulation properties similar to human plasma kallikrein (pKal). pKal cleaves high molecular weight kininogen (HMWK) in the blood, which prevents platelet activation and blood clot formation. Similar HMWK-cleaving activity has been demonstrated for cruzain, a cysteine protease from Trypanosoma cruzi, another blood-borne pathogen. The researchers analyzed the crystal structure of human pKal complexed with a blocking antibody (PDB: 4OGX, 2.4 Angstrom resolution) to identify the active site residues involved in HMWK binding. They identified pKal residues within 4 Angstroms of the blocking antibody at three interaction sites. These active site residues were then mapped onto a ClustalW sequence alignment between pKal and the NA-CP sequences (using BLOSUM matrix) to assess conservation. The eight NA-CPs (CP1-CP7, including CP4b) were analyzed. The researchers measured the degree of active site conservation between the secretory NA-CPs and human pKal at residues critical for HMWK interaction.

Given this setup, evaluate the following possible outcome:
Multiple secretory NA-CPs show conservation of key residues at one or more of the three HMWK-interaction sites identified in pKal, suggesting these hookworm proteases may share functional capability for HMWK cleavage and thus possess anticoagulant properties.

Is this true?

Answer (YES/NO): YES